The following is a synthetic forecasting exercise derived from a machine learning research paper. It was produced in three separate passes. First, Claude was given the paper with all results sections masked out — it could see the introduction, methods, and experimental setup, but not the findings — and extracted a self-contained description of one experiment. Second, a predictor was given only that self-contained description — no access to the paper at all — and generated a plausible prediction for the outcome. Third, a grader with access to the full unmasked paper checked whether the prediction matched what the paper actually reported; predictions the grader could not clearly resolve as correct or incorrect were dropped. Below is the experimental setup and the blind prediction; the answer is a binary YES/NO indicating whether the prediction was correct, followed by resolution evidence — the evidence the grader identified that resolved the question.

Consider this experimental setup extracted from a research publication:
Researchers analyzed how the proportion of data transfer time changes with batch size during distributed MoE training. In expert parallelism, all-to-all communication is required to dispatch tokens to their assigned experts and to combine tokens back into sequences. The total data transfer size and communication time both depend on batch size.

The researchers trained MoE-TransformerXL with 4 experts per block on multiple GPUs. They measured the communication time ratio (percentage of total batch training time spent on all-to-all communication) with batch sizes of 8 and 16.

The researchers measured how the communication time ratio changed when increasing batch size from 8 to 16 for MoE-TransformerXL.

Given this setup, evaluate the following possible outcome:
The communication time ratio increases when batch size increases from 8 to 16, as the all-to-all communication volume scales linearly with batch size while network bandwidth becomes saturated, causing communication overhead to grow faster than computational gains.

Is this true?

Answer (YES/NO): NO